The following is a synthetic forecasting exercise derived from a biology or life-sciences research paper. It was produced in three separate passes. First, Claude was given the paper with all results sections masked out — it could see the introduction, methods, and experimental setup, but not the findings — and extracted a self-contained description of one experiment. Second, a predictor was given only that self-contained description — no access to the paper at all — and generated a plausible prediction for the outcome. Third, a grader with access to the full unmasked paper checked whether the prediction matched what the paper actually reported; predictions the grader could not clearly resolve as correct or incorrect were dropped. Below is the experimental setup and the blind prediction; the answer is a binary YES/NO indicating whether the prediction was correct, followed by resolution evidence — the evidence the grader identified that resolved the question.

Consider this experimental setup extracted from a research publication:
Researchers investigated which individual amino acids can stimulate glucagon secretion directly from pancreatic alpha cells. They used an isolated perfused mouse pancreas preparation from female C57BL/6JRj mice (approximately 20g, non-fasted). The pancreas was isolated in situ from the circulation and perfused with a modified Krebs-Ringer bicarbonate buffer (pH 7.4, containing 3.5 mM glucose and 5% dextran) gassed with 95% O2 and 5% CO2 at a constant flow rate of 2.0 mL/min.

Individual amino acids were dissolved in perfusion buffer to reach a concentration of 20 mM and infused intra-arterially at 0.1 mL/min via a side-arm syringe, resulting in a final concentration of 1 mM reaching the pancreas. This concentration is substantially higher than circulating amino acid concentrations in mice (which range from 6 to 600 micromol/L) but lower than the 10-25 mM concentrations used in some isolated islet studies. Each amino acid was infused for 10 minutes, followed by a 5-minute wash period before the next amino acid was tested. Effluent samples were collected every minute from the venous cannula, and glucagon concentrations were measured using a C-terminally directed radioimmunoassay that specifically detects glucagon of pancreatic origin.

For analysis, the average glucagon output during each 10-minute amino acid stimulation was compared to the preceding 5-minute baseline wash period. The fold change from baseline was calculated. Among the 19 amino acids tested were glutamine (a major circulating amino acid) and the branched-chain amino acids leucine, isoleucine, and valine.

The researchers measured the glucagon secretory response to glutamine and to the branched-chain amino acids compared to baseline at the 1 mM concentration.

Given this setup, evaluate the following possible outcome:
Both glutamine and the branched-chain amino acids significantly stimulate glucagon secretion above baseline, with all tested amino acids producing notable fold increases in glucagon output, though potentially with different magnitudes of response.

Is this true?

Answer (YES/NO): NO